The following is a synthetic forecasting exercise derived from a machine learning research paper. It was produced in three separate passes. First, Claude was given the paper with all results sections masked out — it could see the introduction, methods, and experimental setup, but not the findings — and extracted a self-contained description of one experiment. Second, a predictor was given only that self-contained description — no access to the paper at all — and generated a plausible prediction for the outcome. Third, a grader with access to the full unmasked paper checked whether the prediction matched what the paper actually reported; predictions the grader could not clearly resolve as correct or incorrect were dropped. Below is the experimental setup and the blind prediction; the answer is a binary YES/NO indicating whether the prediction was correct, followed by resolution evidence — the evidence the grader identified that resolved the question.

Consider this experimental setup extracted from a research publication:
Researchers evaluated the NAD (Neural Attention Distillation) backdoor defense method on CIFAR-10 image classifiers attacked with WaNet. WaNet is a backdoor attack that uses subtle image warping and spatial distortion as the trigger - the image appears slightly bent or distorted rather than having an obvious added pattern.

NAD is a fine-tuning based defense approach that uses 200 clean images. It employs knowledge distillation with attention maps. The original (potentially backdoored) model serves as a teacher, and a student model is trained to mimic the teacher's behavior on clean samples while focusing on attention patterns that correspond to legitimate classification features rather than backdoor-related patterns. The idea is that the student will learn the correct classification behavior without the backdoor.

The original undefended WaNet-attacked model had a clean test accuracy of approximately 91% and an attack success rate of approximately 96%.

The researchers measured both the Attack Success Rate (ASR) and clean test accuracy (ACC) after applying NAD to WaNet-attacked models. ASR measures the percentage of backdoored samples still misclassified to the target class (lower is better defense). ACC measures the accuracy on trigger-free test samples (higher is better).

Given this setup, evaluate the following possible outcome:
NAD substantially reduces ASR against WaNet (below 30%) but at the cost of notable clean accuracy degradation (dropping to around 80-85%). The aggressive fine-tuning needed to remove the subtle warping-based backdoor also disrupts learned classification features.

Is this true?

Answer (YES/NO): YES